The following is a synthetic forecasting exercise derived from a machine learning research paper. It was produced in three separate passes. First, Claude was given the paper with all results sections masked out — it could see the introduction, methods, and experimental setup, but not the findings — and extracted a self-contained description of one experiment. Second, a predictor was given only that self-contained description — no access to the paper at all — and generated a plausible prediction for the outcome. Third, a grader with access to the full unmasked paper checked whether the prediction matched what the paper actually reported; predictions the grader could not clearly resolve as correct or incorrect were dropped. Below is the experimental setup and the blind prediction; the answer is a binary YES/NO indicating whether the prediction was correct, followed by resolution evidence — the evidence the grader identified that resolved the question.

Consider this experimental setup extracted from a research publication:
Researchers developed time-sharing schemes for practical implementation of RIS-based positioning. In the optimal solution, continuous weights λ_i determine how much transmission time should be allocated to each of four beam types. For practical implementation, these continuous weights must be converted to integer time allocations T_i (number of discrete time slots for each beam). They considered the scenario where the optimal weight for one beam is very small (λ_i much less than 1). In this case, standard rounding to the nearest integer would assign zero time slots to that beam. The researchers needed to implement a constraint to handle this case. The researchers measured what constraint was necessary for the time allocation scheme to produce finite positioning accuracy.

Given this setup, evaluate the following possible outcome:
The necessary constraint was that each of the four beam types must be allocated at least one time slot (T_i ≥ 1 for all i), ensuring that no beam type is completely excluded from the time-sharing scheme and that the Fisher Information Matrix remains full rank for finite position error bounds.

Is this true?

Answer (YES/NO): YES